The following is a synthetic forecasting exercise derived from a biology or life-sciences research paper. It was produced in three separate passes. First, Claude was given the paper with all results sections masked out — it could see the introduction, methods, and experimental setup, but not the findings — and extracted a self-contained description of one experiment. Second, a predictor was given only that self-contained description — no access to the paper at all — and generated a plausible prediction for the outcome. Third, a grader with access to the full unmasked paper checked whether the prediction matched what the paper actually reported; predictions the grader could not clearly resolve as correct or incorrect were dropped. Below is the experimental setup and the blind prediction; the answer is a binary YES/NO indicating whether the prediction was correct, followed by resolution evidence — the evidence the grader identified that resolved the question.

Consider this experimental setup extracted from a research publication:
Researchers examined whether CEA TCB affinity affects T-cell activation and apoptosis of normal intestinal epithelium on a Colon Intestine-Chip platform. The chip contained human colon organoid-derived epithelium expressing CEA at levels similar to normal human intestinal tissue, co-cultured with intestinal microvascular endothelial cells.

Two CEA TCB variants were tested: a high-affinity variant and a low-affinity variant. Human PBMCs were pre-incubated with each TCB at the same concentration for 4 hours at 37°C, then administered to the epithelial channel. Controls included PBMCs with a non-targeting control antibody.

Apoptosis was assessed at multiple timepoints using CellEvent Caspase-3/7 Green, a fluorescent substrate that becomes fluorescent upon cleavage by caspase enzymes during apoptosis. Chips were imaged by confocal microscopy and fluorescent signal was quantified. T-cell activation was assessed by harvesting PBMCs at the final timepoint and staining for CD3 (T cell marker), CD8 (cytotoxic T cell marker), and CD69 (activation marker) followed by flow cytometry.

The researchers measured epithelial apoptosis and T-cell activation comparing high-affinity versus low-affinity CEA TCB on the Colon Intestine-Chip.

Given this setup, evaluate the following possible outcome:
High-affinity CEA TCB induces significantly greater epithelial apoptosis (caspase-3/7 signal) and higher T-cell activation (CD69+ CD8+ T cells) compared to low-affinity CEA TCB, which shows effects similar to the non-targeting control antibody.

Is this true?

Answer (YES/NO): NO